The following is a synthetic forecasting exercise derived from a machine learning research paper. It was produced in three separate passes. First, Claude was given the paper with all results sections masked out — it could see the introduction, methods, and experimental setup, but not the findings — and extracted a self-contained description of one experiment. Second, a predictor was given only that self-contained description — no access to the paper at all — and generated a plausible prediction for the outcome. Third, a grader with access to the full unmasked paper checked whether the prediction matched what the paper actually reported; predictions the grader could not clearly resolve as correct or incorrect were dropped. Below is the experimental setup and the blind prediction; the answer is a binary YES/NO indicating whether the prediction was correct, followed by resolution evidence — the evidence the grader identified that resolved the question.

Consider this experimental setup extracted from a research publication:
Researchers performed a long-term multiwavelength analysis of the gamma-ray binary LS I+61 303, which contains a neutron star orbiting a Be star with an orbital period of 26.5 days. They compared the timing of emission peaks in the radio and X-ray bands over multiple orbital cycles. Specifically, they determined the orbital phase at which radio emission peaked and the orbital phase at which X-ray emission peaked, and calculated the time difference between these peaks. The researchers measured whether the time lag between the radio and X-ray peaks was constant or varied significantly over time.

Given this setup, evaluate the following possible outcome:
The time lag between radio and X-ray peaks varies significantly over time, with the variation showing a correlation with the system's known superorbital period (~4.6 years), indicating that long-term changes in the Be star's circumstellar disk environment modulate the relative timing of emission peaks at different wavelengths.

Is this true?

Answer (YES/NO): NO